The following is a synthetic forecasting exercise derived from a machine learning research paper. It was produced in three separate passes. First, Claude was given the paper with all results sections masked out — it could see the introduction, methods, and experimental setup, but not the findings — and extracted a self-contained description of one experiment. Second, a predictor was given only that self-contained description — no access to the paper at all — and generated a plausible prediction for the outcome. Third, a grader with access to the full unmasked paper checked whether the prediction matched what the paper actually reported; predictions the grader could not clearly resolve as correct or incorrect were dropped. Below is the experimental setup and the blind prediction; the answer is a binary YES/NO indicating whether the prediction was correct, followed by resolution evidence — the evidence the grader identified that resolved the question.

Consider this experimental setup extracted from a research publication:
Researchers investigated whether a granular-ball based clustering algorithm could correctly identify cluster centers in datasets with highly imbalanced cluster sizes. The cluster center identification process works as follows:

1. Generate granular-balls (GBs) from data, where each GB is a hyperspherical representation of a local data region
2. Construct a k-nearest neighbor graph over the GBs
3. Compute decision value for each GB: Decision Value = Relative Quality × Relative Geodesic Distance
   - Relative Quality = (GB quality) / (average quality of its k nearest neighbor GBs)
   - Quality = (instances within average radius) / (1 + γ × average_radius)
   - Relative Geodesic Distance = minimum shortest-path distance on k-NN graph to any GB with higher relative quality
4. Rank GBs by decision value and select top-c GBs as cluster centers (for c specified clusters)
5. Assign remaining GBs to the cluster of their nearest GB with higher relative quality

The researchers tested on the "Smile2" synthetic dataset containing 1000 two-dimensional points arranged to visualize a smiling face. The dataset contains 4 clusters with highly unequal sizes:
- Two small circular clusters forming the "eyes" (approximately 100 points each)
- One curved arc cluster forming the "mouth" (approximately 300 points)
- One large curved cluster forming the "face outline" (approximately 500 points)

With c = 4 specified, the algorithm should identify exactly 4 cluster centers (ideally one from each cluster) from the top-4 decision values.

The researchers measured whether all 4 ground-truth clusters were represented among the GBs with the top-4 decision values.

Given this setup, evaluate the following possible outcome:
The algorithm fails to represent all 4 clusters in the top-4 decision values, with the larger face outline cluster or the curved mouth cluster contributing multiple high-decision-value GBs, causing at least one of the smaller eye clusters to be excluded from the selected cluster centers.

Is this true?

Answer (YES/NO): NO